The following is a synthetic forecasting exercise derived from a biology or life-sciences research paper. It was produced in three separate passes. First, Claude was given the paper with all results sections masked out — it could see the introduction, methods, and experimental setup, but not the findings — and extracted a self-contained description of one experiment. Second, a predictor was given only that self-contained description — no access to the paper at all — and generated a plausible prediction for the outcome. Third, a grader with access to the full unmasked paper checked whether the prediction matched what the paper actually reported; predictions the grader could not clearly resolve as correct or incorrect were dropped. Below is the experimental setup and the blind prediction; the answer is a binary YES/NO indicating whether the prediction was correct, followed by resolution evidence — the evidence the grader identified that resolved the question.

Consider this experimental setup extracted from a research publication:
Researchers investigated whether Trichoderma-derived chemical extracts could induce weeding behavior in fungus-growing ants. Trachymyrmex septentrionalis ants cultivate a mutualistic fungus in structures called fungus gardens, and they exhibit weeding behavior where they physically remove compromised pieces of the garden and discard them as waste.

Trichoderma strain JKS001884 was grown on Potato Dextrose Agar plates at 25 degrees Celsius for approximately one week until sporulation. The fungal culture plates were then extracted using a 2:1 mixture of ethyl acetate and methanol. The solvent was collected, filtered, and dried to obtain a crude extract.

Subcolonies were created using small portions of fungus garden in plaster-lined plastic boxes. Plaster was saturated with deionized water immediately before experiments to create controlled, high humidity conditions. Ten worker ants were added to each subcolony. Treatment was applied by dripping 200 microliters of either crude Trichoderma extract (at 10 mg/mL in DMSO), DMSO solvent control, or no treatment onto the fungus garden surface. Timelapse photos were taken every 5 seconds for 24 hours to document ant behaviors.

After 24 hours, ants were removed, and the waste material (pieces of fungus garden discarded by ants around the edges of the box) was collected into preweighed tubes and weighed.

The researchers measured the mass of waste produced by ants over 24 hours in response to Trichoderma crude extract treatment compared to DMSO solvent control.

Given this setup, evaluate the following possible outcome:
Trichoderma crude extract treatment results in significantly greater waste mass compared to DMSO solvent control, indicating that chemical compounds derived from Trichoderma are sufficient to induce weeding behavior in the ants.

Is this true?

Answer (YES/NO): YES